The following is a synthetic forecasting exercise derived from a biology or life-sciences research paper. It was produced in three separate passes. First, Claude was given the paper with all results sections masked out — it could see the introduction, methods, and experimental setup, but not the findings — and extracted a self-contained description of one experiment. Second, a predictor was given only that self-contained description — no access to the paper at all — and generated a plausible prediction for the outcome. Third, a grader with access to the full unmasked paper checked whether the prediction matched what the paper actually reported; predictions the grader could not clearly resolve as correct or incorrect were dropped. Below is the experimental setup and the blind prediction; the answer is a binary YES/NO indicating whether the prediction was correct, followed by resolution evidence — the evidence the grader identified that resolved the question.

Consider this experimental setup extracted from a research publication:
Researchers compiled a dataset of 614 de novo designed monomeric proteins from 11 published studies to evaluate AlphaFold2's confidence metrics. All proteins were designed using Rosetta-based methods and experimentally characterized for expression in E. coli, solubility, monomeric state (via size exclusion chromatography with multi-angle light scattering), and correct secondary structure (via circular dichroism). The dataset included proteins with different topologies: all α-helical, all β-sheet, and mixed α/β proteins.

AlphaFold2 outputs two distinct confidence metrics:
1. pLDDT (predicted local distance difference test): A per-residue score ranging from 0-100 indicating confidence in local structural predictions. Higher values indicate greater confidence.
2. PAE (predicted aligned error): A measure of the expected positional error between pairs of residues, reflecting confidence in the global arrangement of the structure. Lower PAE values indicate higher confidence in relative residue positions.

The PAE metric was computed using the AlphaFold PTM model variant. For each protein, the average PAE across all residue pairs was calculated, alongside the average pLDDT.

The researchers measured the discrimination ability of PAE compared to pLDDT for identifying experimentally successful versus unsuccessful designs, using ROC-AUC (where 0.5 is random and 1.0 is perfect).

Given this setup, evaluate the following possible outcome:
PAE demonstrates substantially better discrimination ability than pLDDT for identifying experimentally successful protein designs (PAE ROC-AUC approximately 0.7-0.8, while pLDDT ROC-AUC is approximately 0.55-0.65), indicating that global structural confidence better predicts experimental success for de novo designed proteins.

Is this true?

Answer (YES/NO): NO